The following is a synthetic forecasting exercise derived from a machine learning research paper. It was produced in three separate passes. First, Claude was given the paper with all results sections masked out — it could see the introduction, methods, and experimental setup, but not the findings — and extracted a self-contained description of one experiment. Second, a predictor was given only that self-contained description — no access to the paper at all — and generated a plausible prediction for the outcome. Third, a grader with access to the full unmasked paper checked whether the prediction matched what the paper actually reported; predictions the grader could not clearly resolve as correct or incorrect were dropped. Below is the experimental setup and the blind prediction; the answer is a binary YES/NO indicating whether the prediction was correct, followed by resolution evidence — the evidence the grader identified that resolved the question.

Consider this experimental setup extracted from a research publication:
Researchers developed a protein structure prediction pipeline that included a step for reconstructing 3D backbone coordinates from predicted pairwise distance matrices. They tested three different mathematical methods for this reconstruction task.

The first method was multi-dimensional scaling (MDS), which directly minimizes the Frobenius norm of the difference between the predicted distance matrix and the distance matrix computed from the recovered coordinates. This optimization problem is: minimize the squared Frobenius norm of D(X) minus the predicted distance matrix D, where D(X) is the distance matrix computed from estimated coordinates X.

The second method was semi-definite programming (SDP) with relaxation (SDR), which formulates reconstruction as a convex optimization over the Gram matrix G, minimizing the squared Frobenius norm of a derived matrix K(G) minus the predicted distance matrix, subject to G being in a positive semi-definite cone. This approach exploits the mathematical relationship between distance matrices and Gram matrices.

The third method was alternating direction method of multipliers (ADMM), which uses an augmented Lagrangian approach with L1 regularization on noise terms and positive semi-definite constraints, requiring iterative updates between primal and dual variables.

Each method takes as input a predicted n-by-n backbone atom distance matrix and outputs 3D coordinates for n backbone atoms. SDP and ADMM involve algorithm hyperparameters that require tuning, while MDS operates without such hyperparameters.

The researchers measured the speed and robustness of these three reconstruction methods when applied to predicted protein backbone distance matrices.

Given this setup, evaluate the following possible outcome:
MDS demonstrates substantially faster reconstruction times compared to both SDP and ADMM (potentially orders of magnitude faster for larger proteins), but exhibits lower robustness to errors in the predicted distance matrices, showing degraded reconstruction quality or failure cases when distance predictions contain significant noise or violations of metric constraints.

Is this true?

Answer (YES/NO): NO